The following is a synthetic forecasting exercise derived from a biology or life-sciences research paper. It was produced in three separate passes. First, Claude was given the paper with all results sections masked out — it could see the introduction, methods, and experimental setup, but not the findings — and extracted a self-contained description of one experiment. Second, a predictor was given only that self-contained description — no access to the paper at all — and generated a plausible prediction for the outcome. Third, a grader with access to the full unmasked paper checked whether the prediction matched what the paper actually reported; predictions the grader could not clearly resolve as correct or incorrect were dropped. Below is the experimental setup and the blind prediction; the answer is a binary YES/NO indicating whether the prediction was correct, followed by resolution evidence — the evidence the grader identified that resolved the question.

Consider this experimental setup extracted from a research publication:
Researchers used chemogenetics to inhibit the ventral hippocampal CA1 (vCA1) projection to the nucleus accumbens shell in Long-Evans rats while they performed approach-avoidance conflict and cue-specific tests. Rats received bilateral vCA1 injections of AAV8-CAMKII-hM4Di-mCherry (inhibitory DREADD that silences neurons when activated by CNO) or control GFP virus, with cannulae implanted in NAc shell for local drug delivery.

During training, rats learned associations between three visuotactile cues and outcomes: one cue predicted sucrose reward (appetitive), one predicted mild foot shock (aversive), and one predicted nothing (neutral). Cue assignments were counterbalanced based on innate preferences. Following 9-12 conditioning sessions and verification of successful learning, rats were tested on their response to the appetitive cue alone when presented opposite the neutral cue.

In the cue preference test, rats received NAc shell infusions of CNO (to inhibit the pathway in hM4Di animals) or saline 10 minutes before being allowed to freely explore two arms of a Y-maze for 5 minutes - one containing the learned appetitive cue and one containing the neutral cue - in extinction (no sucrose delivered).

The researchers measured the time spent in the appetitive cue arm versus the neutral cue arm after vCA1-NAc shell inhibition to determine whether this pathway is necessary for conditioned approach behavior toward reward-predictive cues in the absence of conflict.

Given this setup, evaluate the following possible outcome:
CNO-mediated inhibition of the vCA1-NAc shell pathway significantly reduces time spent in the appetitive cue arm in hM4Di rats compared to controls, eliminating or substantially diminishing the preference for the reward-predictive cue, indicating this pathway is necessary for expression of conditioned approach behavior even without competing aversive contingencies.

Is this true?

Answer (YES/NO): NO